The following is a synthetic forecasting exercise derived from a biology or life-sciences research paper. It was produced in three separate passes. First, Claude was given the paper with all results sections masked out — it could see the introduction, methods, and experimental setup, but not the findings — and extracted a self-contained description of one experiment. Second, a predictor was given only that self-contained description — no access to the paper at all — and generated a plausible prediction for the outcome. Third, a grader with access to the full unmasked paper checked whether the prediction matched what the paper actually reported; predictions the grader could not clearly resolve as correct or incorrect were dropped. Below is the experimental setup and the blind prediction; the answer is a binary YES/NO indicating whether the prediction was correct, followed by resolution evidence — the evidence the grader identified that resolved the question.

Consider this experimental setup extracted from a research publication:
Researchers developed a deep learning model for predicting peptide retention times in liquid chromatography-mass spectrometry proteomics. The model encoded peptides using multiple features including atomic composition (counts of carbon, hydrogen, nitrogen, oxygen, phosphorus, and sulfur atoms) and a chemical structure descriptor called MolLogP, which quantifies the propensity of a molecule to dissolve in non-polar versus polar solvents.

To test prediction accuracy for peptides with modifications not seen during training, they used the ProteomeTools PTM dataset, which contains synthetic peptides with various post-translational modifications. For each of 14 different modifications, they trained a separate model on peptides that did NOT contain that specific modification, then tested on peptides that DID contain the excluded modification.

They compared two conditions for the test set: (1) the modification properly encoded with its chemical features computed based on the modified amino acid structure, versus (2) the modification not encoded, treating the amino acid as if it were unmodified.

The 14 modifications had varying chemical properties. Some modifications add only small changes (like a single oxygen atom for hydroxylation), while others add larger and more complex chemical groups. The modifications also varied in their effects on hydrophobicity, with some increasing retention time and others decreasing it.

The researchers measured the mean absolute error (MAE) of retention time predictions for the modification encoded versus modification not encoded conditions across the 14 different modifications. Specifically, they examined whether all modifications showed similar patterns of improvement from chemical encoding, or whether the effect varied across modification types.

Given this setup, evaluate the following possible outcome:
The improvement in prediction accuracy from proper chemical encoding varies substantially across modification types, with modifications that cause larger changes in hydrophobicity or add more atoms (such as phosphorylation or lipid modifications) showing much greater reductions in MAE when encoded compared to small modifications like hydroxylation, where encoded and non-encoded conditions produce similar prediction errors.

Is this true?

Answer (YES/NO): NO